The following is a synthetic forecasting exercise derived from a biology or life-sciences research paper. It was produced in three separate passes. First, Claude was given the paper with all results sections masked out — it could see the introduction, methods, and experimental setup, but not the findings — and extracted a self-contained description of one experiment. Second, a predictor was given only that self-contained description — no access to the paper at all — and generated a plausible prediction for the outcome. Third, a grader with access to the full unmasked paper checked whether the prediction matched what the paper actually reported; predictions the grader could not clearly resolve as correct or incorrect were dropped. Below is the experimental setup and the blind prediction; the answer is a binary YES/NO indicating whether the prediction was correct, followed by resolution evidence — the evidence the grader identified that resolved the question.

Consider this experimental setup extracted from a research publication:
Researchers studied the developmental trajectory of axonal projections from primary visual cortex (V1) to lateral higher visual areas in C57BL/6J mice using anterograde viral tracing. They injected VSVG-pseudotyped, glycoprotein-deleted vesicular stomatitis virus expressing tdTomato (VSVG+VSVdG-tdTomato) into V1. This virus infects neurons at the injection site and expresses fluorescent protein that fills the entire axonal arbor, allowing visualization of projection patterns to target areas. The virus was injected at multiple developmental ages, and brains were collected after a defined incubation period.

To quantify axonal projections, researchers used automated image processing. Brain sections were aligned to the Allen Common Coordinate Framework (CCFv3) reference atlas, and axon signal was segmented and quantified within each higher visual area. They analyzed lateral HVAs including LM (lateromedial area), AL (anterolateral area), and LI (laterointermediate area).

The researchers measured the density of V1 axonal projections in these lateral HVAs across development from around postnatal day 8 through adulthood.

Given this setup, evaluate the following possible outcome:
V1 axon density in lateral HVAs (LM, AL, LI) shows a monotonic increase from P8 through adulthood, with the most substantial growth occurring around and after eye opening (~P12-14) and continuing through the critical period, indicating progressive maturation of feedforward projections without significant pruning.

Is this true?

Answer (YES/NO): NO